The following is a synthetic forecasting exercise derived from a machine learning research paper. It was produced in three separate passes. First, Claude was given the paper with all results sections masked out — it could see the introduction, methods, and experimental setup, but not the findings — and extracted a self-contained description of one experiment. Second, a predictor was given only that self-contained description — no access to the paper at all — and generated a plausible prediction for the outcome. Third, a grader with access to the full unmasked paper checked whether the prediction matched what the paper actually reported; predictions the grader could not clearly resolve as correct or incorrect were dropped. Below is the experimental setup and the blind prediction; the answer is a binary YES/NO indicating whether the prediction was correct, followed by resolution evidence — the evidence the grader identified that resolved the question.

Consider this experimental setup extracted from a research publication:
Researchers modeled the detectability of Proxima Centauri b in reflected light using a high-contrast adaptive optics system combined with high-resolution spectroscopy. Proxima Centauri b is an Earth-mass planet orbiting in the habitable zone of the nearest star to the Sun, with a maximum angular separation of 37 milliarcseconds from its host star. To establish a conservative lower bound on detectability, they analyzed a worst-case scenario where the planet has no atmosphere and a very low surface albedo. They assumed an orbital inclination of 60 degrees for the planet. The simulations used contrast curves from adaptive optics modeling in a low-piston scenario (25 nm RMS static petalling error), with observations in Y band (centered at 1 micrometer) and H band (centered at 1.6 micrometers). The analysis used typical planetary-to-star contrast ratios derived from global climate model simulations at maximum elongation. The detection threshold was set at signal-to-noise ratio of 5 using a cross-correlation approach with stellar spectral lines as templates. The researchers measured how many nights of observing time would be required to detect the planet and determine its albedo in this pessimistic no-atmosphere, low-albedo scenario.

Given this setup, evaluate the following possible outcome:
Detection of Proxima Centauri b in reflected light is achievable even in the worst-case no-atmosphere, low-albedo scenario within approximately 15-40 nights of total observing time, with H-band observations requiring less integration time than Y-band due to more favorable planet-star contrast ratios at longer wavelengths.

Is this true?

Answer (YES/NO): NO